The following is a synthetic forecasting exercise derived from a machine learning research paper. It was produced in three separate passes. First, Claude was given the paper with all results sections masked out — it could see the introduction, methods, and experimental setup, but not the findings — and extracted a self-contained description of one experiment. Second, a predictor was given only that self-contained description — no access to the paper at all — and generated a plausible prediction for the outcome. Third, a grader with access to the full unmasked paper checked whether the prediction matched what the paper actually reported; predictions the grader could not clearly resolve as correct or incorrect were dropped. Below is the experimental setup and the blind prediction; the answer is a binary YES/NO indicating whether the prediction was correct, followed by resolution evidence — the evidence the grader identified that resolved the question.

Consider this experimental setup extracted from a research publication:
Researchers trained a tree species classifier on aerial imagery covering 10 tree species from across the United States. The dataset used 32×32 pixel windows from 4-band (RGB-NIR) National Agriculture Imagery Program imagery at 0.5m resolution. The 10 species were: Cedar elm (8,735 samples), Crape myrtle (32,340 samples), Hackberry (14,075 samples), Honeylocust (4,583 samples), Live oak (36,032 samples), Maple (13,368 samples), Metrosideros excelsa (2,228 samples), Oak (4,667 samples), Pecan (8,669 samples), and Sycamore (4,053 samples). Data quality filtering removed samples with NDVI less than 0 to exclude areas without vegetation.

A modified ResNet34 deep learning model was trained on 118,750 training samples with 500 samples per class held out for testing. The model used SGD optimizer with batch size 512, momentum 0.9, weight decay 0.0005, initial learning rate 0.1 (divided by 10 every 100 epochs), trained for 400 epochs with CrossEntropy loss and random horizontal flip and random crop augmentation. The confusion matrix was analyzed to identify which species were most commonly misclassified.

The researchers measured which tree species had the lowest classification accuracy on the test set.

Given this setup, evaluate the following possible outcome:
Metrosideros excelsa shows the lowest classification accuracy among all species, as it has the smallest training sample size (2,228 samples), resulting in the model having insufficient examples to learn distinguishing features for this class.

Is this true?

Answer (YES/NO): NO